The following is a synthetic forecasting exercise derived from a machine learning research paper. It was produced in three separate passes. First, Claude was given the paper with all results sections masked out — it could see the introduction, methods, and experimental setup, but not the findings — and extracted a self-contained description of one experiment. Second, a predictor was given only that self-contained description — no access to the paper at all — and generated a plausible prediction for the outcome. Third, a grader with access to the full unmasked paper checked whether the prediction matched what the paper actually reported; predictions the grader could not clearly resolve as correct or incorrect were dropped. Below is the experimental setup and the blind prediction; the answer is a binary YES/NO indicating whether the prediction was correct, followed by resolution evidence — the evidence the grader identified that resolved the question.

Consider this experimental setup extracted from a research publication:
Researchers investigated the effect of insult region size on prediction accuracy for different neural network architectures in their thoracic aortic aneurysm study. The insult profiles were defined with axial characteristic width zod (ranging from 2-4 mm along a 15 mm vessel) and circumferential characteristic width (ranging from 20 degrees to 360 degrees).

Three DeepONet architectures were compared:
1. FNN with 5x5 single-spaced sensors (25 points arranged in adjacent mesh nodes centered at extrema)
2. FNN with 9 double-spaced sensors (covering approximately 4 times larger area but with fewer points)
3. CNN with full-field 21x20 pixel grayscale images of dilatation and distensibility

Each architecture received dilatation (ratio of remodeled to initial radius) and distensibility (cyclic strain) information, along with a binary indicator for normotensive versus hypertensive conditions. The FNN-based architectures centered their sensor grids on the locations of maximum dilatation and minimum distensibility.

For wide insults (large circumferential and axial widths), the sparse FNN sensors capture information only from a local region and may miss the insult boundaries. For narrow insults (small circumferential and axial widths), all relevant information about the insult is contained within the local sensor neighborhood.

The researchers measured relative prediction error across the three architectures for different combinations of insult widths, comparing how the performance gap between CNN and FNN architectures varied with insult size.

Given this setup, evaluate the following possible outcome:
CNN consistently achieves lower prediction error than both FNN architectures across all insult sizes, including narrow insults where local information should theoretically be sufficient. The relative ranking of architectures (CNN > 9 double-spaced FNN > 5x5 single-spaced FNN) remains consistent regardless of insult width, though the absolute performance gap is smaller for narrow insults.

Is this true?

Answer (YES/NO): YES